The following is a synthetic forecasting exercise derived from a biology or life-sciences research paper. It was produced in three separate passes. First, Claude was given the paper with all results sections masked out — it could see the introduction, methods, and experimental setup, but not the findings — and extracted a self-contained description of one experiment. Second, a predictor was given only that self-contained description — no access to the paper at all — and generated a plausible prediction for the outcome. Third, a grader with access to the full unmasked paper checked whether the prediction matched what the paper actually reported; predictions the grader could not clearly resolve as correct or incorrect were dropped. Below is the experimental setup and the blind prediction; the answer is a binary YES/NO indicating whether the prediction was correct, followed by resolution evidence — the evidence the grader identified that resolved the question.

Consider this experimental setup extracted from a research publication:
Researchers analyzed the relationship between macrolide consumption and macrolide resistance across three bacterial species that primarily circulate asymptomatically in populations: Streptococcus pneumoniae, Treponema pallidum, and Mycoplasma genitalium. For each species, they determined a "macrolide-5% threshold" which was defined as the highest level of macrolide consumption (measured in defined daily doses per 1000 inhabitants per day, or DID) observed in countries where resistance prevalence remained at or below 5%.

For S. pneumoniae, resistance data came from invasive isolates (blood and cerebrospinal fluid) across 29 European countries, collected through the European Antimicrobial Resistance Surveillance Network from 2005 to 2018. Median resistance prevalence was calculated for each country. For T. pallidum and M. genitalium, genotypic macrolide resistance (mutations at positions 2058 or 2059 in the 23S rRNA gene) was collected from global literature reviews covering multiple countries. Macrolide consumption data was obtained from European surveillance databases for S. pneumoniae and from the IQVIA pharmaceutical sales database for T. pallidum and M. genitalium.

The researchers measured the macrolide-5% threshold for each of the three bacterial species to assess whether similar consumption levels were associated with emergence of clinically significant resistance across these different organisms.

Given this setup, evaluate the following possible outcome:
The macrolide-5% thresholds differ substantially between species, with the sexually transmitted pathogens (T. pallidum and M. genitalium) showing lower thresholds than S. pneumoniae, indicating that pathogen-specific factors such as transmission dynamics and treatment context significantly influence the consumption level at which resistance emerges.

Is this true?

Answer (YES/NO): YES